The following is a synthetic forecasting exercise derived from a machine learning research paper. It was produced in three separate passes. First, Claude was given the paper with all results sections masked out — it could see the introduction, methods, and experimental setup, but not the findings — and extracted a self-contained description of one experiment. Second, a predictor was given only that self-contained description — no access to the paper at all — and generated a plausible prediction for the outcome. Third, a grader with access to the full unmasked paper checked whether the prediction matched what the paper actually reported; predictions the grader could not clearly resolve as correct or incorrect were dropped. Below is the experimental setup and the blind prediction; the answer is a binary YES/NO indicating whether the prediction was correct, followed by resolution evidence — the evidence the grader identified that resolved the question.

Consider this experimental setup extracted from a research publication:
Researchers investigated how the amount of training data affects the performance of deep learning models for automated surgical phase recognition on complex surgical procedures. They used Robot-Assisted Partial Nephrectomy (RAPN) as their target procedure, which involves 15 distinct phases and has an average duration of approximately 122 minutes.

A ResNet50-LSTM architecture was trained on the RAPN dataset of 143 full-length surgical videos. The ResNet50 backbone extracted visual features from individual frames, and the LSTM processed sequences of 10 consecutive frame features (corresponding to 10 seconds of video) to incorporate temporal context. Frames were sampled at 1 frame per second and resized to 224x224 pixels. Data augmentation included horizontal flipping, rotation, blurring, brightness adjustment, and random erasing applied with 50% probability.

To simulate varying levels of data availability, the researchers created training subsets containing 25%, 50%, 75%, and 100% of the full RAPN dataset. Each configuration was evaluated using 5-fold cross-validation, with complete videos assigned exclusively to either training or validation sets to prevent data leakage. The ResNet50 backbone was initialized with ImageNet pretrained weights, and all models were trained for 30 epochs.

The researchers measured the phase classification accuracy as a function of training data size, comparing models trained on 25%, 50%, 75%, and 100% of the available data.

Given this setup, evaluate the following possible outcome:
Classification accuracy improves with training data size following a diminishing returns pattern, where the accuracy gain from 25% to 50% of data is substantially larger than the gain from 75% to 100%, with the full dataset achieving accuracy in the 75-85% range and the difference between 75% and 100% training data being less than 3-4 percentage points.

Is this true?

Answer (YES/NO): NO